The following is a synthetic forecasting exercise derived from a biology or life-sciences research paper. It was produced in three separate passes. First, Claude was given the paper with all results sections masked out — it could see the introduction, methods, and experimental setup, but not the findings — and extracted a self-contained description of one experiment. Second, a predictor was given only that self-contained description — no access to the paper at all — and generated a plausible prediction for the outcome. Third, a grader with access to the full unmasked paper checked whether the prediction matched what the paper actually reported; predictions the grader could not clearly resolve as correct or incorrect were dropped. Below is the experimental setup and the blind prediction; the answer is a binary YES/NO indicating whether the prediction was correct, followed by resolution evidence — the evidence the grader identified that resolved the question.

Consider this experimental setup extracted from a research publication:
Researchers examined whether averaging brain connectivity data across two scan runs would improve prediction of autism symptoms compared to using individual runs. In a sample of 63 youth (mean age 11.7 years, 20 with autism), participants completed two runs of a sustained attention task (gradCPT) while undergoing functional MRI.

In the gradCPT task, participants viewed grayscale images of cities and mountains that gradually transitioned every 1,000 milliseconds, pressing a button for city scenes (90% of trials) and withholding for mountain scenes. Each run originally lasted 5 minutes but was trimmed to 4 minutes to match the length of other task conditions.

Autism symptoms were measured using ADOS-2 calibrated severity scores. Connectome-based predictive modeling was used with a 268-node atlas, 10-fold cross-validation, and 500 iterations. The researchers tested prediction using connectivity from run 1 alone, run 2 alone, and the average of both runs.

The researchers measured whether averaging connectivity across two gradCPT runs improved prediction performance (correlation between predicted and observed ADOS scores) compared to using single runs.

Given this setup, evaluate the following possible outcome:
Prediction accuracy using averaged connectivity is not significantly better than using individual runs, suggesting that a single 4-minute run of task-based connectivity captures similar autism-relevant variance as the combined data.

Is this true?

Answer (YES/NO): YES